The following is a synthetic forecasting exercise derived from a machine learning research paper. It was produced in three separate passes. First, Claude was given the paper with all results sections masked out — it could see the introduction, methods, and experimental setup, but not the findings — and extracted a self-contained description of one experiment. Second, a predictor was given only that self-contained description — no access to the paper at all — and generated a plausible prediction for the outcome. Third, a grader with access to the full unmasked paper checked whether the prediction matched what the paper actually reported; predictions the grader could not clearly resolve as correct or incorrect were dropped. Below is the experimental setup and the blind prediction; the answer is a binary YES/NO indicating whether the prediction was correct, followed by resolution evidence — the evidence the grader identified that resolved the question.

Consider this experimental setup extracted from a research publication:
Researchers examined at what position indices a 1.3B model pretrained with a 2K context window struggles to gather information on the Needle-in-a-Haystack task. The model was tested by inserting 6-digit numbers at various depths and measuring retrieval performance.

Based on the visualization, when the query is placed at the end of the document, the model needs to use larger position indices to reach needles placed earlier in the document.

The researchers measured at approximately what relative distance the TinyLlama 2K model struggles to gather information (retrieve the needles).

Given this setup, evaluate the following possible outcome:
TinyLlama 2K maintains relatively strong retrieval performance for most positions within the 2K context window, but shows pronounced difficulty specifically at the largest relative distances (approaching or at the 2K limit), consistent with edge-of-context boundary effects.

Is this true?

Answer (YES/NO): NO